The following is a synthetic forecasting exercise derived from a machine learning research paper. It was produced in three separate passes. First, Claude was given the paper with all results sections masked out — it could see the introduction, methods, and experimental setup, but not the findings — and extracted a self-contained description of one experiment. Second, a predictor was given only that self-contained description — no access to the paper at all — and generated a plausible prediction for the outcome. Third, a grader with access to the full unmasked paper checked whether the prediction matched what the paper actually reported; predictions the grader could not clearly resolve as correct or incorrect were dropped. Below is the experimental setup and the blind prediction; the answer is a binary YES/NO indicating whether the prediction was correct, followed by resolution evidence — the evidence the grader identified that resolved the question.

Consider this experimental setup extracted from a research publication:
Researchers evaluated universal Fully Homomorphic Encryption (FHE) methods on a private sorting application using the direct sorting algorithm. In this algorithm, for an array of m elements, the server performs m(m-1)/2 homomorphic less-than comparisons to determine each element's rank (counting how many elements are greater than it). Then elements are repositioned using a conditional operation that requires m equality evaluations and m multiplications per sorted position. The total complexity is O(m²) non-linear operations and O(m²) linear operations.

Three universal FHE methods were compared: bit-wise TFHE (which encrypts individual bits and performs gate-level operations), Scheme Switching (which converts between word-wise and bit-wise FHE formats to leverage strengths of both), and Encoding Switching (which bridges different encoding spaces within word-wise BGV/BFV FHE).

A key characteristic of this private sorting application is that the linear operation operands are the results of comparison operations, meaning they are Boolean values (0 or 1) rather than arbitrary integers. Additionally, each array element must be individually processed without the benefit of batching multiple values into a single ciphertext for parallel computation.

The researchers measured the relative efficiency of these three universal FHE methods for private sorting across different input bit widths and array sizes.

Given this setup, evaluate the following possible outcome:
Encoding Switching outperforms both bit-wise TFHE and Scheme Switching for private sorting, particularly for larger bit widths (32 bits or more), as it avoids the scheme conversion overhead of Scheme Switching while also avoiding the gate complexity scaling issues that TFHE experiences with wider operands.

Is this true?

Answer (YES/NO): NO